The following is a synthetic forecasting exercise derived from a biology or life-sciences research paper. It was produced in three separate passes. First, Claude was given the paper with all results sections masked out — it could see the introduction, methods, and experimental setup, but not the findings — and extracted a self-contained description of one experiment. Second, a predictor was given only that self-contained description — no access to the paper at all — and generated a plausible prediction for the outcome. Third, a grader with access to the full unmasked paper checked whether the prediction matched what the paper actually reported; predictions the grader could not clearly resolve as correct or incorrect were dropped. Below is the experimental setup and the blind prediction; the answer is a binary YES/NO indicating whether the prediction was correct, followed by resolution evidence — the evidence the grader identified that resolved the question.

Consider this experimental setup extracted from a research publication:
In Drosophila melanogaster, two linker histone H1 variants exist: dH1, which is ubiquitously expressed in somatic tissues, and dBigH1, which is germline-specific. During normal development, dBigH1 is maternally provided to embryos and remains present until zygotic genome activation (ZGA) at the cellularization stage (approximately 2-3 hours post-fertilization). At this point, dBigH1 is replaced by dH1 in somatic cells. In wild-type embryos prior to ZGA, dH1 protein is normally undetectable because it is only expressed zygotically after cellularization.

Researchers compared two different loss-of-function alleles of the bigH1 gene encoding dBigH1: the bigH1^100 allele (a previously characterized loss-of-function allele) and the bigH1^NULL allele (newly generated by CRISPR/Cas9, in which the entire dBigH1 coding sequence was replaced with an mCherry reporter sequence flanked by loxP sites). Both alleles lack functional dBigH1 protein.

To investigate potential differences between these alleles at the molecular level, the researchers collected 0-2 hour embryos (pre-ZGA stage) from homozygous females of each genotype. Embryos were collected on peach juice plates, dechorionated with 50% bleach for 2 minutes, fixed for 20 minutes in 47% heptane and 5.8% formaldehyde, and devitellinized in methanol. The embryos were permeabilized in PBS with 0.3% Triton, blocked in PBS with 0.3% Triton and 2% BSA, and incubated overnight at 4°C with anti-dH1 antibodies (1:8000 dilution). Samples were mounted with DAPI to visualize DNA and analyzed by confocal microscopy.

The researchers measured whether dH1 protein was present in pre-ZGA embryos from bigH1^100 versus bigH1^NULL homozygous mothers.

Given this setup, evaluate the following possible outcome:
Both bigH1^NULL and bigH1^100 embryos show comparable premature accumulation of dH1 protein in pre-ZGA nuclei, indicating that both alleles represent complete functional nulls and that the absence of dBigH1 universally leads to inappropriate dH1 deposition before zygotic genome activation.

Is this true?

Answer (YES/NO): NO